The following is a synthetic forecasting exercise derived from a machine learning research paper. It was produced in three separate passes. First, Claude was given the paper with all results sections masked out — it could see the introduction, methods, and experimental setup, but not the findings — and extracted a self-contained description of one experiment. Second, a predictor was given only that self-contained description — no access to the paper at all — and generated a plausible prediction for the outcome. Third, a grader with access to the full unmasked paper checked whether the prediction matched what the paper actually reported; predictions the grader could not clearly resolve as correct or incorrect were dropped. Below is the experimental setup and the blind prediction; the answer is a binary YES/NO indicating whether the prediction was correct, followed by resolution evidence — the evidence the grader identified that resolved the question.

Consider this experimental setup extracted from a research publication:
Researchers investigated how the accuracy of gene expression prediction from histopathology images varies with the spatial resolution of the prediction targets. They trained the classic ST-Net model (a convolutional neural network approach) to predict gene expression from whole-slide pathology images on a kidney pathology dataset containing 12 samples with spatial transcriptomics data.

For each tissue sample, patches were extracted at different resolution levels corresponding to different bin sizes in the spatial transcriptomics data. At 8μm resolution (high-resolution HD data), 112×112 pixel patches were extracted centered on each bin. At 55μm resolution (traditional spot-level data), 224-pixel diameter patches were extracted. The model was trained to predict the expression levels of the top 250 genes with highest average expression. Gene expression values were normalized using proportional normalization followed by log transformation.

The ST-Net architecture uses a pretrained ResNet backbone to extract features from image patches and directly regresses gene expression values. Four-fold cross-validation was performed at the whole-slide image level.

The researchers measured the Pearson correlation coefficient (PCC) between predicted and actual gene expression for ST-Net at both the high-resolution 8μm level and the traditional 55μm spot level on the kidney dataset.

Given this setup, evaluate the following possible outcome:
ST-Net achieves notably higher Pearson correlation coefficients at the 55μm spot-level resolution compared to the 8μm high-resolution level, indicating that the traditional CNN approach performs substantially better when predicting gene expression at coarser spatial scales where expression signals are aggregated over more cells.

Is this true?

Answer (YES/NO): YES